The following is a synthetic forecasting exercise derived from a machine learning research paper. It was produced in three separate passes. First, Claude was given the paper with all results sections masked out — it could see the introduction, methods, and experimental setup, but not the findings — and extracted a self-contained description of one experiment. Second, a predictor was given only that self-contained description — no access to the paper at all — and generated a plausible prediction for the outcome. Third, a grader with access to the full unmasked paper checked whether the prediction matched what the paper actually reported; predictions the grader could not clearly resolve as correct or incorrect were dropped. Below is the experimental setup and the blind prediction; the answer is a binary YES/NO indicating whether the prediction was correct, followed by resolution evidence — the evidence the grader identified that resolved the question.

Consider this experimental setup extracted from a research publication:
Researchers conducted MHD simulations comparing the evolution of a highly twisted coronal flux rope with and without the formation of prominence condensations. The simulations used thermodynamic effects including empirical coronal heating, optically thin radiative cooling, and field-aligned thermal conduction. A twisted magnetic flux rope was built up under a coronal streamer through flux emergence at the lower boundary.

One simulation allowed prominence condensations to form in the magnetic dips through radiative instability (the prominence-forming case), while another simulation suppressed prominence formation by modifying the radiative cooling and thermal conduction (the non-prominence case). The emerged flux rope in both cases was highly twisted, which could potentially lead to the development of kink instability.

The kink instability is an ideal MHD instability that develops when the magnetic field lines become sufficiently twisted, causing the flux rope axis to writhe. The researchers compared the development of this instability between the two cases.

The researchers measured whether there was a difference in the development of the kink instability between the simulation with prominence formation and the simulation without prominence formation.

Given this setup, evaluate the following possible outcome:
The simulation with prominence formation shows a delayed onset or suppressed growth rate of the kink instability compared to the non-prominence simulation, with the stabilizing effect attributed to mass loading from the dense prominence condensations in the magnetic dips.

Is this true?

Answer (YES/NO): YES